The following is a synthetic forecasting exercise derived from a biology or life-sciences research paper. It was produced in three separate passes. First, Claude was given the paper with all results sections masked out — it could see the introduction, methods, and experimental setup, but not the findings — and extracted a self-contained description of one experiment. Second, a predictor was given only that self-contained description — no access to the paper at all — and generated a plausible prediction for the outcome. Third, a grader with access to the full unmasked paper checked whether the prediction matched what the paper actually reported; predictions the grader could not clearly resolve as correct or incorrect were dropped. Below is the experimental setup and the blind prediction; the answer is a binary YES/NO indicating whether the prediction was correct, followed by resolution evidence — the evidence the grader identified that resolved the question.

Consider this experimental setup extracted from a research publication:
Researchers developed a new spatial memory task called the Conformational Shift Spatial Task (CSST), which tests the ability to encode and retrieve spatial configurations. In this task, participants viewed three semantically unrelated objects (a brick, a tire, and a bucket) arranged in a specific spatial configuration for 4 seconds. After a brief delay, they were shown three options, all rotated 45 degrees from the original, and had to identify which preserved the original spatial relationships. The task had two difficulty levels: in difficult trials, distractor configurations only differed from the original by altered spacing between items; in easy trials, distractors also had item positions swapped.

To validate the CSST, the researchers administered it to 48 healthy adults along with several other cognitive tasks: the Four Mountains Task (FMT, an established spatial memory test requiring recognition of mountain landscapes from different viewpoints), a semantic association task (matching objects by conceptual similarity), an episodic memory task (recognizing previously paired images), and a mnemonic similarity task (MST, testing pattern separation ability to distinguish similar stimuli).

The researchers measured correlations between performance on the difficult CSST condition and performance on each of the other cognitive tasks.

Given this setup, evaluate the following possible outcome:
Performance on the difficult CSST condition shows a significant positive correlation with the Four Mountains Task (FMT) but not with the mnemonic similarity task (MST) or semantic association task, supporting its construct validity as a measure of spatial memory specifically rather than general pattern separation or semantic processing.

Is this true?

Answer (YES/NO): NO